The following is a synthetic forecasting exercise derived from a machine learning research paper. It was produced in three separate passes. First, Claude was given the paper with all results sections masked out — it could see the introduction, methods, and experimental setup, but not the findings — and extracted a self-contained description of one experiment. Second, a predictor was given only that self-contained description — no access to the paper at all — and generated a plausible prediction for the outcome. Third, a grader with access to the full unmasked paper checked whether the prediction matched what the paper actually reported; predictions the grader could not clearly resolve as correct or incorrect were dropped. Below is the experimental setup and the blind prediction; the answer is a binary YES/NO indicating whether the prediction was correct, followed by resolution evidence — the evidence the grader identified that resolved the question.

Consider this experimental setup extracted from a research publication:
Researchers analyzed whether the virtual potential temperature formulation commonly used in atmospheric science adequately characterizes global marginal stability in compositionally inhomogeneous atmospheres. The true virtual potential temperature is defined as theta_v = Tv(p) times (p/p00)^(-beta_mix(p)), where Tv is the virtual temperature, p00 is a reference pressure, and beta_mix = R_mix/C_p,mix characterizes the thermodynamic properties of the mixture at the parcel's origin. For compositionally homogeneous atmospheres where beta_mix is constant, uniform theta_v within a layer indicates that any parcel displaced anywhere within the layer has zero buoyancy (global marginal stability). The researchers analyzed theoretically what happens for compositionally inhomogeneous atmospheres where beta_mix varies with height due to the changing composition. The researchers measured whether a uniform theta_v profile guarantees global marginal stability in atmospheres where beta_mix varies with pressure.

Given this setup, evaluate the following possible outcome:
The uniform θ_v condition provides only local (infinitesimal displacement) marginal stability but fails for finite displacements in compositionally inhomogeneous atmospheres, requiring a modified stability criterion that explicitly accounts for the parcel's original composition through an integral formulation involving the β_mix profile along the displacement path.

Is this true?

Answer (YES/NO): NO